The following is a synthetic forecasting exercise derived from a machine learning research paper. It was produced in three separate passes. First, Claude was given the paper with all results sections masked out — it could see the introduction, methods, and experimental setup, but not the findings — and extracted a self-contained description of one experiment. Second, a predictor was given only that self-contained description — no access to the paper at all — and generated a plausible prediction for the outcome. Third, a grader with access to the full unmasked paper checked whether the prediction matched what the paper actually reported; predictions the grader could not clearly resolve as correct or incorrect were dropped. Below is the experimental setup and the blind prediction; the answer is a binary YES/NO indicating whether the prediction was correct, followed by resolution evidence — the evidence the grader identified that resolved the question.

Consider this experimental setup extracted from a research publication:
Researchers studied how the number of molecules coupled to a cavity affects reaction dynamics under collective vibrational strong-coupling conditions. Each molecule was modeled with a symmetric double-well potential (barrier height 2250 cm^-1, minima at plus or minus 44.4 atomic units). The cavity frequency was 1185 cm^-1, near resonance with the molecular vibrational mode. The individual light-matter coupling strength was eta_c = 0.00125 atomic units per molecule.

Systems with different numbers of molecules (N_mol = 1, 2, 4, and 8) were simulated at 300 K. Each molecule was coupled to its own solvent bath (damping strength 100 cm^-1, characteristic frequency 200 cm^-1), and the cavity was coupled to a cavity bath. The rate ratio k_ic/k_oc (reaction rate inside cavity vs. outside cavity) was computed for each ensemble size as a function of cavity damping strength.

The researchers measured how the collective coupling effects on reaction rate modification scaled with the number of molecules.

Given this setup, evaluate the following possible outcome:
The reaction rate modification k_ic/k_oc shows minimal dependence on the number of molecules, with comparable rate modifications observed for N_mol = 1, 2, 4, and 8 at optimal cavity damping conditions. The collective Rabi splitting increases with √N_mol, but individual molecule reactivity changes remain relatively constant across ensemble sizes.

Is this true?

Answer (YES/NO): NO